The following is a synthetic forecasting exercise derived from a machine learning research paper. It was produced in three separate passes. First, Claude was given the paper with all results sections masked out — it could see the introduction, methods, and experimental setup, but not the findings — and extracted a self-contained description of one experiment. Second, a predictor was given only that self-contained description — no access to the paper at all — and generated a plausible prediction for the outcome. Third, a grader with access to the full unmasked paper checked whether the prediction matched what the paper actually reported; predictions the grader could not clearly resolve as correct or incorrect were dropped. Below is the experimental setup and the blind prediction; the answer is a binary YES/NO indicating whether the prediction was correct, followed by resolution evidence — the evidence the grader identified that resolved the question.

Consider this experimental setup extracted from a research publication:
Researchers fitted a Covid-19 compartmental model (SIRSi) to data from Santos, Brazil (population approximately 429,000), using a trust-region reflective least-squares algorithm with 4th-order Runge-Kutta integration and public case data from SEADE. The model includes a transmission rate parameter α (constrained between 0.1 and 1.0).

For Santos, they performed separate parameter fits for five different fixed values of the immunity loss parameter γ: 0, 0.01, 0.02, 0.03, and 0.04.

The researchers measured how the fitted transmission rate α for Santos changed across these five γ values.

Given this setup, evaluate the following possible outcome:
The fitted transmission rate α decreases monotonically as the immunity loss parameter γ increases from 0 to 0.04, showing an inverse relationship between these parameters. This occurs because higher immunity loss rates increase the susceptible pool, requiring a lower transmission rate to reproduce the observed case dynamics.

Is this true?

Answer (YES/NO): NO